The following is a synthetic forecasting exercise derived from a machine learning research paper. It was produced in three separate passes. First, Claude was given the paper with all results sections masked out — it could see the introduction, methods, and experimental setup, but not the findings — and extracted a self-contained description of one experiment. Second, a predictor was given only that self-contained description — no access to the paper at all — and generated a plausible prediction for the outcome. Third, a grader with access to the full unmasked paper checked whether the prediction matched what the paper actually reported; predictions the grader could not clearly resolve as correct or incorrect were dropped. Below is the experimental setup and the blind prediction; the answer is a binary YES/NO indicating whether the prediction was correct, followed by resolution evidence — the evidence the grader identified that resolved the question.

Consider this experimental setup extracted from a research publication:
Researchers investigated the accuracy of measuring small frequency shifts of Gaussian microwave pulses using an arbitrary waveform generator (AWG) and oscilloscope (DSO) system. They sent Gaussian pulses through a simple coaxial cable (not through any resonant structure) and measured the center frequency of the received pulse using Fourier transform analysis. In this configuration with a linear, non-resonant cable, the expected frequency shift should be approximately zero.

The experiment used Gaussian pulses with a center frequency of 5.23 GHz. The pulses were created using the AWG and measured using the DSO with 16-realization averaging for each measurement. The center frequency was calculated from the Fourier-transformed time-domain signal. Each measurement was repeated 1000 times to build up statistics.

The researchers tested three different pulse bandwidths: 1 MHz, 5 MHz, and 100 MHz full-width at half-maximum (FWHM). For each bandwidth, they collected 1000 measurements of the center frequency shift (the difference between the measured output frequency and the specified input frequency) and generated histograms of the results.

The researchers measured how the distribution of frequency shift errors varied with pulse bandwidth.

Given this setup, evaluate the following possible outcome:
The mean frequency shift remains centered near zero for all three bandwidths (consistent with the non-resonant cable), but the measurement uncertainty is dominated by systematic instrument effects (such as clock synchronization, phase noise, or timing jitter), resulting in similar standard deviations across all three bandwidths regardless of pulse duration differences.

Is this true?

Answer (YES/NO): NO